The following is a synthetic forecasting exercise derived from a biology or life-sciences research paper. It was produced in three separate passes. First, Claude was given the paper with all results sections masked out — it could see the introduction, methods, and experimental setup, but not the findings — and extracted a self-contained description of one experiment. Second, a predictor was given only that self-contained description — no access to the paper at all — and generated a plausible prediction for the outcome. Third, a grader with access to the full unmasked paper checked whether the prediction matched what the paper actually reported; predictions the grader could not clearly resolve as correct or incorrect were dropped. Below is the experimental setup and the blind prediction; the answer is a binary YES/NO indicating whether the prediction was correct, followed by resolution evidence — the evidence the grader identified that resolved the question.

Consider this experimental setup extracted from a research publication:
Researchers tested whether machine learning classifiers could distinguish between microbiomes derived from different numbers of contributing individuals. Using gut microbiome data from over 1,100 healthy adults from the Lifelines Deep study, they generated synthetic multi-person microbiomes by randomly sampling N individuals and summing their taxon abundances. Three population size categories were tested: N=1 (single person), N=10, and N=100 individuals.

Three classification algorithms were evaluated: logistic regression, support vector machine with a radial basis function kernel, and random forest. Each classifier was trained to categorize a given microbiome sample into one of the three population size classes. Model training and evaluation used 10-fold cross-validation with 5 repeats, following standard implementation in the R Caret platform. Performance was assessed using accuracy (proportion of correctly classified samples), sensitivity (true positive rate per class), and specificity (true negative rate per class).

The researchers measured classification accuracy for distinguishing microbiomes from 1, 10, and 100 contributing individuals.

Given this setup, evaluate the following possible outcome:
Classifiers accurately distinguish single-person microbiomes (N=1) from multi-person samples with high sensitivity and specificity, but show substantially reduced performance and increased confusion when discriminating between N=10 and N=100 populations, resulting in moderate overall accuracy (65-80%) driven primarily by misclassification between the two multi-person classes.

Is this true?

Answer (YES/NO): NO